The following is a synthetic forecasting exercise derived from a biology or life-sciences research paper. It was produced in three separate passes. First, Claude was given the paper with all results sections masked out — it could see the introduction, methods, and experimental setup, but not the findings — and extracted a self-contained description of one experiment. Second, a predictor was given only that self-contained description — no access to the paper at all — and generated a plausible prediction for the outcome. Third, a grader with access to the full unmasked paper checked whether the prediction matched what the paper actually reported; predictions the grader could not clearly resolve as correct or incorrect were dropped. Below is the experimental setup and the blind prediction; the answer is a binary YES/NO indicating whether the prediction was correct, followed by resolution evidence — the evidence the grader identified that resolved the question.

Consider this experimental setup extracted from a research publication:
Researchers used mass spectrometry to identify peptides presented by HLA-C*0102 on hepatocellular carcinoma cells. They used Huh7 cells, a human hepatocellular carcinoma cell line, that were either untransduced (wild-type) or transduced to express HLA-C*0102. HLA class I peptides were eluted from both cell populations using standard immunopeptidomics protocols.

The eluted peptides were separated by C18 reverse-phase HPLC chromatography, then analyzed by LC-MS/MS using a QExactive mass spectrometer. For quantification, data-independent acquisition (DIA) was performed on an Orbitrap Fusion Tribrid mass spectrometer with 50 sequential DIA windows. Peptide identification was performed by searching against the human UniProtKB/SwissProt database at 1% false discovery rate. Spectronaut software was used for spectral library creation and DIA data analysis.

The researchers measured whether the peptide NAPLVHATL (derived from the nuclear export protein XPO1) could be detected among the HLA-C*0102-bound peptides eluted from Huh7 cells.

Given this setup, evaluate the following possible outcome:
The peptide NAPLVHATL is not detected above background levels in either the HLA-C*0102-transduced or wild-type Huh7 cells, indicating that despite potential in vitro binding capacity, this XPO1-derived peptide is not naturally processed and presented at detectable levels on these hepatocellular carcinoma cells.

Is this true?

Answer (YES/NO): NO